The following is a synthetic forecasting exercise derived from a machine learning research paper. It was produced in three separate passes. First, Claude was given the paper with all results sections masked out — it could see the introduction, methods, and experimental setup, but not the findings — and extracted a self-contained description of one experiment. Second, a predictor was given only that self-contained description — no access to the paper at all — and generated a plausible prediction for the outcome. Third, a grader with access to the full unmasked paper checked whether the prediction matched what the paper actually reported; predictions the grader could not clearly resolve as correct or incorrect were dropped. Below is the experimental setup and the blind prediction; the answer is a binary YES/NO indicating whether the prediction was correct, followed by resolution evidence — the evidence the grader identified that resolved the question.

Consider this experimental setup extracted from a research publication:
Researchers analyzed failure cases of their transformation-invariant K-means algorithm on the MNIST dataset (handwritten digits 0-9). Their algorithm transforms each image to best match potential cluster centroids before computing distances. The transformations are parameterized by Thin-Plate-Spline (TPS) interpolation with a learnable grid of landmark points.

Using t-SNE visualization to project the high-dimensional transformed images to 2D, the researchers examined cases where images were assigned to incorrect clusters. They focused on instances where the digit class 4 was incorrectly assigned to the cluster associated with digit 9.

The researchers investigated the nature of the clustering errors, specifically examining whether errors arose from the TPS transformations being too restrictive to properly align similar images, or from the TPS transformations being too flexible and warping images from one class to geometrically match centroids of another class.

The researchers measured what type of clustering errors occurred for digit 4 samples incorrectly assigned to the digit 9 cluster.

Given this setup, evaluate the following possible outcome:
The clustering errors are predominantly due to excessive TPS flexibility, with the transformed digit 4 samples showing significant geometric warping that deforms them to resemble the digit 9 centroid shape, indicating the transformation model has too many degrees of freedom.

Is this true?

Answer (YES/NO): YES